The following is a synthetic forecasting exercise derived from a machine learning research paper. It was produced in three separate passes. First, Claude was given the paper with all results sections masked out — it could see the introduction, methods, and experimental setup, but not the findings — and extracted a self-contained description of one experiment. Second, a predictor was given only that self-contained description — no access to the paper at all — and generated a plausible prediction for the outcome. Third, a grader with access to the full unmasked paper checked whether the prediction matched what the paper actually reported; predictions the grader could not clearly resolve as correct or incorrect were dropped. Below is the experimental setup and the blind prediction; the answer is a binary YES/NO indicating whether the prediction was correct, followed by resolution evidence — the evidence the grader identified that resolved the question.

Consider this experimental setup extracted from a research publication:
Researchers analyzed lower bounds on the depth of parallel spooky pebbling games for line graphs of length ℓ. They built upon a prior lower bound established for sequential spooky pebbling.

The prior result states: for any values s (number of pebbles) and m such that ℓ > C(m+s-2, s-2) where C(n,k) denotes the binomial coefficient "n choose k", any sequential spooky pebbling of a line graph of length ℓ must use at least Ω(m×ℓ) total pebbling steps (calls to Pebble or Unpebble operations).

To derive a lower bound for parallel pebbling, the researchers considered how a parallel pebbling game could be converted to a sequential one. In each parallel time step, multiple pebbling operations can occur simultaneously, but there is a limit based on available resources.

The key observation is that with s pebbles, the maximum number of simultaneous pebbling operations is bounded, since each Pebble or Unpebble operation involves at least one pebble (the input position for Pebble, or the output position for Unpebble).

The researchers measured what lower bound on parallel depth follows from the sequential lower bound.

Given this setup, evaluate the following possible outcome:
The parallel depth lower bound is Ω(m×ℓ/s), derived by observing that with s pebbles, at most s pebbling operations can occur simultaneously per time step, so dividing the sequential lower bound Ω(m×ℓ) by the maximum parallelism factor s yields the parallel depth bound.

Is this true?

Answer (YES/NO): YES